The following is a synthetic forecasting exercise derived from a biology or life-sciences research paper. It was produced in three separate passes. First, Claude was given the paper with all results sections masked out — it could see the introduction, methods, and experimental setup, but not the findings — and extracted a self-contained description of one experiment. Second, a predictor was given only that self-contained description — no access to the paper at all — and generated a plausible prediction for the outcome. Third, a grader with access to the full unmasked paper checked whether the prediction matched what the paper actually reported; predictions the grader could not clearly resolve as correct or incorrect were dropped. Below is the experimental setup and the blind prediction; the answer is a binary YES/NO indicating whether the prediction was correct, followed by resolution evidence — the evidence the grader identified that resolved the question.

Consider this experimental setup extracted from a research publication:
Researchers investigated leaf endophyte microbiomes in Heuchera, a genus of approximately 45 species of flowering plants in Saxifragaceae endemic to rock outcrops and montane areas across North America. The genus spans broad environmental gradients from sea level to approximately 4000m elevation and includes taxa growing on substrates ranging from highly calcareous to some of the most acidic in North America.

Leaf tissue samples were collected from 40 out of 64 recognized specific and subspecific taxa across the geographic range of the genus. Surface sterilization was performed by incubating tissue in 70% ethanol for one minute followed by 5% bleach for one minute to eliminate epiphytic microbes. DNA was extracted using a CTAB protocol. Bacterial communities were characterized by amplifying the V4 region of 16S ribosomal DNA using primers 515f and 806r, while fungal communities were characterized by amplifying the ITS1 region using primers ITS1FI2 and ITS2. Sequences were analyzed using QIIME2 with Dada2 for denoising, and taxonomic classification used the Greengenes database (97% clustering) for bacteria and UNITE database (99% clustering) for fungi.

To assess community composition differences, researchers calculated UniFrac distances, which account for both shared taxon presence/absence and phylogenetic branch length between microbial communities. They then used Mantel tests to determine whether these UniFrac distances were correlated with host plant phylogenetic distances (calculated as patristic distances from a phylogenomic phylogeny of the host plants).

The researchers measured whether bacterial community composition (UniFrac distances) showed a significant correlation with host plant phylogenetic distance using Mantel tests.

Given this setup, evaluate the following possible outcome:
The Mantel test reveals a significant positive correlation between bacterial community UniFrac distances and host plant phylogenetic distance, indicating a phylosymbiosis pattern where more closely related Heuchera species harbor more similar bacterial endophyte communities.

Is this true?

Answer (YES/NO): YES